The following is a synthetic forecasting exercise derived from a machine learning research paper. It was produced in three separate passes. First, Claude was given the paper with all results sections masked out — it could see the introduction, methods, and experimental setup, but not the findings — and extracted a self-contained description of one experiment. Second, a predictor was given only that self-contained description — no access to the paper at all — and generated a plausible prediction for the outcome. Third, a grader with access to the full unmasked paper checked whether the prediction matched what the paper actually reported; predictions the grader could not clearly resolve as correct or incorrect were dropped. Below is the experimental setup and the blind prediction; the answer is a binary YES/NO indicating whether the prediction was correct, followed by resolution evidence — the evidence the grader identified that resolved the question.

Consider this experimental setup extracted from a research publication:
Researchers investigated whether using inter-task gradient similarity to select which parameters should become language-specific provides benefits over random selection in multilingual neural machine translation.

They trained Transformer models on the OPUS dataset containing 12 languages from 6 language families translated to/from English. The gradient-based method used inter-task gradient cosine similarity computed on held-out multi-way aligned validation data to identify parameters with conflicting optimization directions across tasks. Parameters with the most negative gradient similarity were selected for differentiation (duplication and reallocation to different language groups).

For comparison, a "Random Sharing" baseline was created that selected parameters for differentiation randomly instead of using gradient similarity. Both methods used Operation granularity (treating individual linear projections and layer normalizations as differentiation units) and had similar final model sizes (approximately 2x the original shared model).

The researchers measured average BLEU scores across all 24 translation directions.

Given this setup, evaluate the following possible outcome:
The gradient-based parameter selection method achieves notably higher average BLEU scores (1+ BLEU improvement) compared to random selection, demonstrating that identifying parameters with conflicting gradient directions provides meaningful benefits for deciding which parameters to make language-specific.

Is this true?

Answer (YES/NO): YES